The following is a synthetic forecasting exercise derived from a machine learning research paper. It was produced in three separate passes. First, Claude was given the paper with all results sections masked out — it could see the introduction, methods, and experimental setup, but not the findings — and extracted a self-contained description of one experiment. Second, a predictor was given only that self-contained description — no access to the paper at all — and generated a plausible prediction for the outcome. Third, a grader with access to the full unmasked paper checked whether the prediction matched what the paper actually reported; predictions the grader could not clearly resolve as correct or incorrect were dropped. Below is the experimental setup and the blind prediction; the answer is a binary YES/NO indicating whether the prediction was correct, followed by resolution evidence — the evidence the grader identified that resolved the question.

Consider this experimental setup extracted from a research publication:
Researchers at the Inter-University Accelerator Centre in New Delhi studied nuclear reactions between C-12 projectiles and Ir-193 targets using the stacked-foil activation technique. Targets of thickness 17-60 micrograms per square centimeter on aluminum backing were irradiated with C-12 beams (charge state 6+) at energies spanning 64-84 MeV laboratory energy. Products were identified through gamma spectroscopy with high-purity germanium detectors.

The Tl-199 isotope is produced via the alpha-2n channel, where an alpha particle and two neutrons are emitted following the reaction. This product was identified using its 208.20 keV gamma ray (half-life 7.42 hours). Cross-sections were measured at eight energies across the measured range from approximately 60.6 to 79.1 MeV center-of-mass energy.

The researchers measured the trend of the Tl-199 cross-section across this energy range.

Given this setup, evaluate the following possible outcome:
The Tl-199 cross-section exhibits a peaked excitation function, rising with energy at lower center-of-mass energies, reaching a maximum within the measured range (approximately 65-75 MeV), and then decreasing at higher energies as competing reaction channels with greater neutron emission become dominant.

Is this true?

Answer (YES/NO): YES